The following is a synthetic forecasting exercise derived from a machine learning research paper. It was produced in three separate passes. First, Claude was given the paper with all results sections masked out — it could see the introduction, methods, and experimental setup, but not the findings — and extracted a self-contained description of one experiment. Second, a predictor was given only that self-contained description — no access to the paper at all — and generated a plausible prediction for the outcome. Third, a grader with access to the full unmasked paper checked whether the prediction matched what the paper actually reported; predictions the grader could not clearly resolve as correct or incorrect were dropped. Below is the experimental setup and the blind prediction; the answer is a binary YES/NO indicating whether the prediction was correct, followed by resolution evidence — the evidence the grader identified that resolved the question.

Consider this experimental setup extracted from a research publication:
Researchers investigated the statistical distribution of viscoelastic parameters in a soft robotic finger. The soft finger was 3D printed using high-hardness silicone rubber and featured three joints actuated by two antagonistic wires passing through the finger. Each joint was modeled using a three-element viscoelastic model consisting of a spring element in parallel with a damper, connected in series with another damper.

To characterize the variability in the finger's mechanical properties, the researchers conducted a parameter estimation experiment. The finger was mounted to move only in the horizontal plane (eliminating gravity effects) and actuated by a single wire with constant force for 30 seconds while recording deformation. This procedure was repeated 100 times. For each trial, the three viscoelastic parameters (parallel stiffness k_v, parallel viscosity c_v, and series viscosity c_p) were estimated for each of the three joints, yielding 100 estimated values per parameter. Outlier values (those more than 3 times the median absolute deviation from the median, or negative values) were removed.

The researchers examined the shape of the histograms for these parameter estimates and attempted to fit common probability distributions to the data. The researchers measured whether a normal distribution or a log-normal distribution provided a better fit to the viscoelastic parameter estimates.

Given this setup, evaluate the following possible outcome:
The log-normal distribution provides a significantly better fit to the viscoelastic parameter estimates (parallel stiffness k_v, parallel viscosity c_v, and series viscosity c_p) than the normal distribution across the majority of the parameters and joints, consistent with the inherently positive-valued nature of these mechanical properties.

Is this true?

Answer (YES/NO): NO